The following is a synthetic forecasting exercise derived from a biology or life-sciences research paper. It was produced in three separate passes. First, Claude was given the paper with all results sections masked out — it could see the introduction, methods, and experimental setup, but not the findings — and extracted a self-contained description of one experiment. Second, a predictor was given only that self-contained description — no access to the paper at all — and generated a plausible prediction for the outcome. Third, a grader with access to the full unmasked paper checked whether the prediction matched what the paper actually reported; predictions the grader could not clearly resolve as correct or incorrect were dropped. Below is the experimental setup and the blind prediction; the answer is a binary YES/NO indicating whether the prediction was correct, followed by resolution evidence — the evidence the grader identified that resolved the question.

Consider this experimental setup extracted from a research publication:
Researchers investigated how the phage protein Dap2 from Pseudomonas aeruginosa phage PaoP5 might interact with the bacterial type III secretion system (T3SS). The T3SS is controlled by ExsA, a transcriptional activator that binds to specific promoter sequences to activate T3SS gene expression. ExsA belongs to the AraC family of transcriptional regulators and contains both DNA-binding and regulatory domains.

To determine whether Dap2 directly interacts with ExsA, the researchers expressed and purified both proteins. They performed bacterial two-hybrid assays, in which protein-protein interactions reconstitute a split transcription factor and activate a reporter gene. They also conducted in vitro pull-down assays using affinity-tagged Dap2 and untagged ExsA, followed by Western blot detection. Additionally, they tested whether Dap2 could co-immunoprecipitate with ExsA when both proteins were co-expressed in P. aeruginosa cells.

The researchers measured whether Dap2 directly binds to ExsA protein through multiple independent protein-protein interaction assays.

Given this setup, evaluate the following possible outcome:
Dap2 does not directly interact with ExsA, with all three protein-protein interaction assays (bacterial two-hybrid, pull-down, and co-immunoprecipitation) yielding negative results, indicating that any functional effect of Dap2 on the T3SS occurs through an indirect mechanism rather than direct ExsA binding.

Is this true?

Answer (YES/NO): NO